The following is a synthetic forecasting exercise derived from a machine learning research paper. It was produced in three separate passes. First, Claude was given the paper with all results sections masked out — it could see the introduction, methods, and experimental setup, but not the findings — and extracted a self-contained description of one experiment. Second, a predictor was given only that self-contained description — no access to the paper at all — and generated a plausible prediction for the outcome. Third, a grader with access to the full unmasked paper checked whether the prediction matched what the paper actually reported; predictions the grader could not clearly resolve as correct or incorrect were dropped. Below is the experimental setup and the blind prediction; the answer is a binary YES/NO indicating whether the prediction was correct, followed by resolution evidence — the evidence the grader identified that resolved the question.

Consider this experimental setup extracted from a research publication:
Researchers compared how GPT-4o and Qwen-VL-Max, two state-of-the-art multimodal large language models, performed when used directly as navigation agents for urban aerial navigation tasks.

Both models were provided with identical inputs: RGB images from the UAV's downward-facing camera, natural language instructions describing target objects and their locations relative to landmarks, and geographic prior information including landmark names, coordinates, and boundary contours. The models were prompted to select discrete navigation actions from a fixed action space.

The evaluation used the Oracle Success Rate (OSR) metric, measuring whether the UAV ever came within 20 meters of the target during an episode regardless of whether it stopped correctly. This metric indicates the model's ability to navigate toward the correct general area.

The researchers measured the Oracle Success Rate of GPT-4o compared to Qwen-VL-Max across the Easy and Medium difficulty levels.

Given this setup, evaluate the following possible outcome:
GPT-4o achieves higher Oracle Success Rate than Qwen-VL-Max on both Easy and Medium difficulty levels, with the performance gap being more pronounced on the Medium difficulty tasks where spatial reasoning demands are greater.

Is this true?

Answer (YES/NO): NO